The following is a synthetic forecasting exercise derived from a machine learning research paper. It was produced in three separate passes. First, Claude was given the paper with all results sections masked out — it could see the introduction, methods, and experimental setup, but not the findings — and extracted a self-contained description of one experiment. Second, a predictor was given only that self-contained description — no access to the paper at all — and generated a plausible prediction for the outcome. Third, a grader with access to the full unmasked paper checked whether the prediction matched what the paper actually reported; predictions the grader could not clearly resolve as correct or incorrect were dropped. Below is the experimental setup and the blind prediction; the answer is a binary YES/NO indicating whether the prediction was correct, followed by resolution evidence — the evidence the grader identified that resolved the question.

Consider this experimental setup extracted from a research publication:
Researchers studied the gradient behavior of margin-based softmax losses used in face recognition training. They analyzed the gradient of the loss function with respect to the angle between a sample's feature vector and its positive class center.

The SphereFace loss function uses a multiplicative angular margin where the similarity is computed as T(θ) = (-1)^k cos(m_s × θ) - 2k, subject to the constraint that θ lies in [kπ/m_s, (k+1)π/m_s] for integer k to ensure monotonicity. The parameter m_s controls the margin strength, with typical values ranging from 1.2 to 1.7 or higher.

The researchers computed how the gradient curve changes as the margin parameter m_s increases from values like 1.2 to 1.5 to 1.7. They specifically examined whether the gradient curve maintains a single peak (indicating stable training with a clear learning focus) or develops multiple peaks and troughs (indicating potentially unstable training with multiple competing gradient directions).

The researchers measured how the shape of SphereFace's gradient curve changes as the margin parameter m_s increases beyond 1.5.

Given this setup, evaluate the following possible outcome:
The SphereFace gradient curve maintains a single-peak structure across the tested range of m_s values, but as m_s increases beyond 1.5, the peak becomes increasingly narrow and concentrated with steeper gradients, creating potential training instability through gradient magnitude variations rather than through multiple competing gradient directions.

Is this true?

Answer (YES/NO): NO